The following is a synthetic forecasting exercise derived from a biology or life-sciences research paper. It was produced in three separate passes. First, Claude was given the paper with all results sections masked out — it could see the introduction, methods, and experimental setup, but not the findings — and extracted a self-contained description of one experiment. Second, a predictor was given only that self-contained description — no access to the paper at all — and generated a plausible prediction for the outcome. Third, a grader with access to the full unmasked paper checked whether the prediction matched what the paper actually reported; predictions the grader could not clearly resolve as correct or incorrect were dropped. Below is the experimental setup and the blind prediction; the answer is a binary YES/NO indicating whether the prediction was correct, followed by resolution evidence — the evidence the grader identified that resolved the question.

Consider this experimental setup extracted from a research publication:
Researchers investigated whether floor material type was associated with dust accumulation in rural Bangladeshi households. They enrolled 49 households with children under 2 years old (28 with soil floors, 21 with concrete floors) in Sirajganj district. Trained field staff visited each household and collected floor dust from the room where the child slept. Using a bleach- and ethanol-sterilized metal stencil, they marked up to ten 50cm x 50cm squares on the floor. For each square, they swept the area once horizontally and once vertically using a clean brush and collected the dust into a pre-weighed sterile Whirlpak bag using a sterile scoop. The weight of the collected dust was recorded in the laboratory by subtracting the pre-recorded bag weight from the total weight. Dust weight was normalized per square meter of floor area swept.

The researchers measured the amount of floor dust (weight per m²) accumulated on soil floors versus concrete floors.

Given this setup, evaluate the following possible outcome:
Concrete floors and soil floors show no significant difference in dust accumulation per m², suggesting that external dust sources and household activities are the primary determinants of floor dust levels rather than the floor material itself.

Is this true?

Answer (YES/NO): NO